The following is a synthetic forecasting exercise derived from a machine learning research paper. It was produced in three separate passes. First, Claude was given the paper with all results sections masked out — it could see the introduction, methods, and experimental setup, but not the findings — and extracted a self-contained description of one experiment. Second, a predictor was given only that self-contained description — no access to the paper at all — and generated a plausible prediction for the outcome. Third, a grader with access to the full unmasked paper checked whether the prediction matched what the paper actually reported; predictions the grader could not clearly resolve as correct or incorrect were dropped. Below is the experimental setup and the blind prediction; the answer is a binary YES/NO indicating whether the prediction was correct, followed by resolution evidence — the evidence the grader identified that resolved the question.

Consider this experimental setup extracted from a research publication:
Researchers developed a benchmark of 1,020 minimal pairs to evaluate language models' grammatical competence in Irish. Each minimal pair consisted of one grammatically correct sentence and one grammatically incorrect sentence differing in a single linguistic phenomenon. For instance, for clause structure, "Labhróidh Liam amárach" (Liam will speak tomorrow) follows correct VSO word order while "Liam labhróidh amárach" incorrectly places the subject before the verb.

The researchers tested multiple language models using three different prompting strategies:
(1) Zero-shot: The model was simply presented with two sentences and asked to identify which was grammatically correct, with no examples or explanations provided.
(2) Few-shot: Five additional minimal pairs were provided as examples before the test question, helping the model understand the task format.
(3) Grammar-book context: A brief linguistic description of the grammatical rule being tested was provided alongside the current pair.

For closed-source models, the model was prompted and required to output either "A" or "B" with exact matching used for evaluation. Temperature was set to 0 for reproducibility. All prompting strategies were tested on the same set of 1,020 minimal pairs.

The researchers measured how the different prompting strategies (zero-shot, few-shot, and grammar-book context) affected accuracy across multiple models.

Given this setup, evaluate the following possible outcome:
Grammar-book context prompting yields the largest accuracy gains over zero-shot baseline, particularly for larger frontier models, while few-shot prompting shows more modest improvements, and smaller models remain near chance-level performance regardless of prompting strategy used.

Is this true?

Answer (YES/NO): NO